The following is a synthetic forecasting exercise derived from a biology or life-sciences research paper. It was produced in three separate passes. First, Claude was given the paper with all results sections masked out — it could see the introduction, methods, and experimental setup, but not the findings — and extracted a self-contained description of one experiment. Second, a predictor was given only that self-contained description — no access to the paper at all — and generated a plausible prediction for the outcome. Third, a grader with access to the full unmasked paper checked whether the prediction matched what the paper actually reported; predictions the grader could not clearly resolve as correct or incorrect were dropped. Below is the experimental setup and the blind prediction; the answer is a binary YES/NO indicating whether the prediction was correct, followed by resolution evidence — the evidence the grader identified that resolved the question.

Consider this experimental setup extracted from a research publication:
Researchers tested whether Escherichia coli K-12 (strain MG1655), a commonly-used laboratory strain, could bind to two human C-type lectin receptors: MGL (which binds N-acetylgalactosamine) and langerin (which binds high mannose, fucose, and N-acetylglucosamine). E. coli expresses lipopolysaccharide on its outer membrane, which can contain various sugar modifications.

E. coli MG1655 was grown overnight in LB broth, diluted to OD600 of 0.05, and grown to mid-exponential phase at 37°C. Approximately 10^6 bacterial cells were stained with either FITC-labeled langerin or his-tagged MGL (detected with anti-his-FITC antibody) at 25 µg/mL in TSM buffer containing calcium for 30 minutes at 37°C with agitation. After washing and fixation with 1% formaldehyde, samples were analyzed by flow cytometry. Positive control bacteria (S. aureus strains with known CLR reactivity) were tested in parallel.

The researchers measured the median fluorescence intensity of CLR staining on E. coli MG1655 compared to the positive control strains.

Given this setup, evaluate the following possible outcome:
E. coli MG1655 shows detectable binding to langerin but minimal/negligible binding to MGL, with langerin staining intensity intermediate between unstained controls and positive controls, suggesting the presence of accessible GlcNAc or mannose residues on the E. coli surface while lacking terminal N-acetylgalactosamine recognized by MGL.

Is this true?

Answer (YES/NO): NO